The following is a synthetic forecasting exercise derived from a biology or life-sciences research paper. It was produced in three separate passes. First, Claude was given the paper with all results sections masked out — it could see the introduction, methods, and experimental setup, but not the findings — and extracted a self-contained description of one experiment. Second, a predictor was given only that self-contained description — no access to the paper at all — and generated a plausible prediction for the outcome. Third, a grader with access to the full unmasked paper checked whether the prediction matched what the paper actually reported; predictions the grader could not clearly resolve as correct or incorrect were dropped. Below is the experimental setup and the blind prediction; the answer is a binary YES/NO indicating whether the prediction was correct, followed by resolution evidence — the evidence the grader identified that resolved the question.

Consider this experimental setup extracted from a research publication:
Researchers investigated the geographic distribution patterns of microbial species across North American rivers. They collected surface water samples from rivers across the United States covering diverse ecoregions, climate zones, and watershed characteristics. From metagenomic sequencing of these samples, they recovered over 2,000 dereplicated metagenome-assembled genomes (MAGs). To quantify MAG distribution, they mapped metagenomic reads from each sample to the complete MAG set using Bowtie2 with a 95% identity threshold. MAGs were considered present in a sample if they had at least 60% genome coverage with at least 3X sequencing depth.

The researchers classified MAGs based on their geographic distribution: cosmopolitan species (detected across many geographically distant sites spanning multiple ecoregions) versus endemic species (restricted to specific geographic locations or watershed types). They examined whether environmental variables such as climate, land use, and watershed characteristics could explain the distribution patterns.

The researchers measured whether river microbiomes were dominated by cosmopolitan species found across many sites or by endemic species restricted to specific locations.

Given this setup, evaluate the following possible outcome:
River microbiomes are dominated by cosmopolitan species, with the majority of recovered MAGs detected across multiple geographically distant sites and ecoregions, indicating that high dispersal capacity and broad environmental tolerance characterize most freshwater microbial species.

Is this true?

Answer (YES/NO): NO